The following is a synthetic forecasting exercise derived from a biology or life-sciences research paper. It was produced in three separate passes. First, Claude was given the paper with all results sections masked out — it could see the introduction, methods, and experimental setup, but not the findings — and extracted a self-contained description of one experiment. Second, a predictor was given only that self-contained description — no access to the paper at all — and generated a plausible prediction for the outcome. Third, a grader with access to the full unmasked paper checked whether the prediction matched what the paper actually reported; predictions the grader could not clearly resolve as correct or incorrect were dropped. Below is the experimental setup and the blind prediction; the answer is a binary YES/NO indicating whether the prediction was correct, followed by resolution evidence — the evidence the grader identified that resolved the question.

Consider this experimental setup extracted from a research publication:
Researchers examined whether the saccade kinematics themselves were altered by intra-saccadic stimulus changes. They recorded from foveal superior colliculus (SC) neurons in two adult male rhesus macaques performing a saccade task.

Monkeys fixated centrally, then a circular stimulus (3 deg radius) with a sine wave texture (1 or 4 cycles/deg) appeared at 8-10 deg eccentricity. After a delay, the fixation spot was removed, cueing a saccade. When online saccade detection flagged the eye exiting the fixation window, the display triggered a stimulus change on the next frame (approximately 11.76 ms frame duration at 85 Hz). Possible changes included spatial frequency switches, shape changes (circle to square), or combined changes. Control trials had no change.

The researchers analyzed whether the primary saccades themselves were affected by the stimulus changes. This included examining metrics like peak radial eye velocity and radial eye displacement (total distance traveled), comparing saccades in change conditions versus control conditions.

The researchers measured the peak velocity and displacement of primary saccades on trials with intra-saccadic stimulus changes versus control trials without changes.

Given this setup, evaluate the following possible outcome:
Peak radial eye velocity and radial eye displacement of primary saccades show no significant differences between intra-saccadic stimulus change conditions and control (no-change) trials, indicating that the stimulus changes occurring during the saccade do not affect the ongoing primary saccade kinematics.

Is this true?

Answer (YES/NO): YES